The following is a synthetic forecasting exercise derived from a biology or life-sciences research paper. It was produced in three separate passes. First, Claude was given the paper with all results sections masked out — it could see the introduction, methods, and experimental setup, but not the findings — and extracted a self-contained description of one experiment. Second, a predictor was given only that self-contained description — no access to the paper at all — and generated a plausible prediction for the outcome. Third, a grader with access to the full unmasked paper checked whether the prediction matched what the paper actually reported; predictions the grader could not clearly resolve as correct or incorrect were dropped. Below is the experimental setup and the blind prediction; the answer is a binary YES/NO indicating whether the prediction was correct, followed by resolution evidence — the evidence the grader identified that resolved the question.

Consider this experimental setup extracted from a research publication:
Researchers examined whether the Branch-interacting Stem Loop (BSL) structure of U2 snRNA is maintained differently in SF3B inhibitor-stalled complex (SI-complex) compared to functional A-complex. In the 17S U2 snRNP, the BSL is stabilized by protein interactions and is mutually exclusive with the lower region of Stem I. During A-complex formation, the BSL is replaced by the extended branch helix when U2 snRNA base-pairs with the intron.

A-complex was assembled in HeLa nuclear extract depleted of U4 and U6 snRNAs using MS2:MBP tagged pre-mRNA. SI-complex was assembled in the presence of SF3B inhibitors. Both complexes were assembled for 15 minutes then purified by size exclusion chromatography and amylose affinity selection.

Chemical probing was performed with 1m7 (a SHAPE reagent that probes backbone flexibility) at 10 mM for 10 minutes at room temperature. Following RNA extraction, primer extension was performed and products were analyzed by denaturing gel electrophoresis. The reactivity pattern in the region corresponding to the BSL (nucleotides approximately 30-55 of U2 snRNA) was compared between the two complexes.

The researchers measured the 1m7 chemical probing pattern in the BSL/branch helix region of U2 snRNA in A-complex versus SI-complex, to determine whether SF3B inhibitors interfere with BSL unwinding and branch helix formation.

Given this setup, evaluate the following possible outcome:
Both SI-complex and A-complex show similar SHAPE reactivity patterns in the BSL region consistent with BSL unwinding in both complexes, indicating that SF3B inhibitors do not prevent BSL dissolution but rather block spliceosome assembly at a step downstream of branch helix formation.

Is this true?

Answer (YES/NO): YES